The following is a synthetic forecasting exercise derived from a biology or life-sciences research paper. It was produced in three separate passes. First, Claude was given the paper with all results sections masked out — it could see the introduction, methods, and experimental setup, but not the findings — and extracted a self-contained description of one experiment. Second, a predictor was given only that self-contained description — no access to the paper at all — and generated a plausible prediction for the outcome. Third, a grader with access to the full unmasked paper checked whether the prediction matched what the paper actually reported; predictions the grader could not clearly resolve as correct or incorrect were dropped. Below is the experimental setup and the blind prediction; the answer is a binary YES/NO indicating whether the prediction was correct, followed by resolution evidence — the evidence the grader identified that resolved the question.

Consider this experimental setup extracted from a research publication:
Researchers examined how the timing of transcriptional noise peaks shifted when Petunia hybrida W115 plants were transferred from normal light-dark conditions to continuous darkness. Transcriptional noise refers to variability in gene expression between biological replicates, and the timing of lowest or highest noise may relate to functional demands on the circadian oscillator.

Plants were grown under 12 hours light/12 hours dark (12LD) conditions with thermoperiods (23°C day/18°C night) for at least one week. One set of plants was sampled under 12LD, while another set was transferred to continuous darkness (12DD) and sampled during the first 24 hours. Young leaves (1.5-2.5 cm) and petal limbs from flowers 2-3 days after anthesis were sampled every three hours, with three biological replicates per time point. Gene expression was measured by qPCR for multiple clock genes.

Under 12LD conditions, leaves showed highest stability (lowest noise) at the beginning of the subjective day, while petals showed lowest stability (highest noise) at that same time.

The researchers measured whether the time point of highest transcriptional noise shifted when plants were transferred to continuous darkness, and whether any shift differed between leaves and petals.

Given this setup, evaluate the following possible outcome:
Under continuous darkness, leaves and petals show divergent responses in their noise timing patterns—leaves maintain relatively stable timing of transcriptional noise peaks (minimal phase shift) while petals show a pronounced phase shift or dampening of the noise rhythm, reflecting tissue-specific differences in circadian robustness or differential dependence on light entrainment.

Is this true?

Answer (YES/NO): NO